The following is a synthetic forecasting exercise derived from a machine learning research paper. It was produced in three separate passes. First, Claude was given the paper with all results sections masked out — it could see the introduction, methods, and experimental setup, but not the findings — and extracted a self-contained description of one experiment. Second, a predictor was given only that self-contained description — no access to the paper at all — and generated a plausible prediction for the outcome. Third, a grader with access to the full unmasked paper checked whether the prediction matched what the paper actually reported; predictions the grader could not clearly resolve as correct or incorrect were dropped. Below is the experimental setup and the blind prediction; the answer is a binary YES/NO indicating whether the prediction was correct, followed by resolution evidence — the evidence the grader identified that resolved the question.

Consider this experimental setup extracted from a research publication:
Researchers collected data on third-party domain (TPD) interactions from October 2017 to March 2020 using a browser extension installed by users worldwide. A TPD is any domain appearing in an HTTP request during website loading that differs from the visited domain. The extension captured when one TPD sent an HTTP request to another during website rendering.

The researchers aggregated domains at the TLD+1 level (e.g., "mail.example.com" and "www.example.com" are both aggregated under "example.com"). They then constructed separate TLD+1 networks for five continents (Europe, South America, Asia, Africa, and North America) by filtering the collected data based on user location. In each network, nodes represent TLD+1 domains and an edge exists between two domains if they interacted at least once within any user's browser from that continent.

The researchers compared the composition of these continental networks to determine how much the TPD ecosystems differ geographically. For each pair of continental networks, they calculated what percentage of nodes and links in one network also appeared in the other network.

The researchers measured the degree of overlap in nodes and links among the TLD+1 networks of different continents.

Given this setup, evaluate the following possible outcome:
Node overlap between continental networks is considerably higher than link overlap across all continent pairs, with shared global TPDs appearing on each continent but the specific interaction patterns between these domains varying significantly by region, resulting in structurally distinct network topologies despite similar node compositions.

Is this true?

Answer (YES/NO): NO